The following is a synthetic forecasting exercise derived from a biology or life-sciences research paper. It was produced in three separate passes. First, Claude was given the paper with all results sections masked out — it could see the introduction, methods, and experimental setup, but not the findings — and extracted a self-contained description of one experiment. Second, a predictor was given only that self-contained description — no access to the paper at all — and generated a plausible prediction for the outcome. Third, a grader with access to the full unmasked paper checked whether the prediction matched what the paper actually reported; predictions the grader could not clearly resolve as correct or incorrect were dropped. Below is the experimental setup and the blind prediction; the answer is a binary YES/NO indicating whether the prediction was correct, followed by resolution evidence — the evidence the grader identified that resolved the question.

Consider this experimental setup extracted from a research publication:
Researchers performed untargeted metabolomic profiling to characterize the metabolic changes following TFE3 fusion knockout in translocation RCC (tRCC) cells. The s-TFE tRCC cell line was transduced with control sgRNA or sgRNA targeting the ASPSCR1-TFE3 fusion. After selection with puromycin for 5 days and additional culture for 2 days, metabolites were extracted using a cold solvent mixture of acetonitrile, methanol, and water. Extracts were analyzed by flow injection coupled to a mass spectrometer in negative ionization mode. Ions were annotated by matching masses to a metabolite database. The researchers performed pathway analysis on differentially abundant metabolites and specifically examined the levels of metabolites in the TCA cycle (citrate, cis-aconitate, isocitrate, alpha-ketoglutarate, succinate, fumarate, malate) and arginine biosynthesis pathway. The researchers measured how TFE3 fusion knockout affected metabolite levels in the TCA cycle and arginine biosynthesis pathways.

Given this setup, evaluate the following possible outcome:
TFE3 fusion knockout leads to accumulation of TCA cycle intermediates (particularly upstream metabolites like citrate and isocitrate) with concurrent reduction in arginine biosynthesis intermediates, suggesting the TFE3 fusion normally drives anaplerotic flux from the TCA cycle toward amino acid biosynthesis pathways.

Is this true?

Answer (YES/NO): NO